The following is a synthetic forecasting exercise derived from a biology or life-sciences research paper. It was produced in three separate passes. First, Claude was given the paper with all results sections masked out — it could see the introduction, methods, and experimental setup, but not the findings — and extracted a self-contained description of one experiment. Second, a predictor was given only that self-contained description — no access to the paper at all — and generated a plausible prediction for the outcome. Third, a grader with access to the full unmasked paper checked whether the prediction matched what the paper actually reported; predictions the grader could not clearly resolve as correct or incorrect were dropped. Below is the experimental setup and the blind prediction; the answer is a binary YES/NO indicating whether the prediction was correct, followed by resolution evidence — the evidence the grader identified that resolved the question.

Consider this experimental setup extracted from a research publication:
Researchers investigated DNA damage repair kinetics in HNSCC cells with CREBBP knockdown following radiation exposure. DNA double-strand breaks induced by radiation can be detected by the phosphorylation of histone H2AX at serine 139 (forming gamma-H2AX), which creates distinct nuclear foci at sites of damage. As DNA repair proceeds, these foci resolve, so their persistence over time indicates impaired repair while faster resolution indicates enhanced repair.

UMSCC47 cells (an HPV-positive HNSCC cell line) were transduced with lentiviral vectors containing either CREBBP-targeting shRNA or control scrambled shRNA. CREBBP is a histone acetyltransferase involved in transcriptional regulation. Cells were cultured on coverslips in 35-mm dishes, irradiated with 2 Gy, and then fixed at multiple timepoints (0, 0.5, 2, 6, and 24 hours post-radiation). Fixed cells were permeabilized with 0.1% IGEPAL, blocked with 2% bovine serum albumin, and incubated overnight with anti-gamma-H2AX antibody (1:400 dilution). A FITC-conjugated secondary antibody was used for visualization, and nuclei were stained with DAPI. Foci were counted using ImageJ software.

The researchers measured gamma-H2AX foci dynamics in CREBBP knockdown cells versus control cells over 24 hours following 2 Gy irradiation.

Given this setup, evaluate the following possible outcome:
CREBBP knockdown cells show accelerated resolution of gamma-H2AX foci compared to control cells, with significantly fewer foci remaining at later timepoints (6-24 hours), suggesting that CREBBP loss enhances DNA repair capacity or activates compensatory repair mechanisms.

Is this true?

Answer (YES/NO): NO